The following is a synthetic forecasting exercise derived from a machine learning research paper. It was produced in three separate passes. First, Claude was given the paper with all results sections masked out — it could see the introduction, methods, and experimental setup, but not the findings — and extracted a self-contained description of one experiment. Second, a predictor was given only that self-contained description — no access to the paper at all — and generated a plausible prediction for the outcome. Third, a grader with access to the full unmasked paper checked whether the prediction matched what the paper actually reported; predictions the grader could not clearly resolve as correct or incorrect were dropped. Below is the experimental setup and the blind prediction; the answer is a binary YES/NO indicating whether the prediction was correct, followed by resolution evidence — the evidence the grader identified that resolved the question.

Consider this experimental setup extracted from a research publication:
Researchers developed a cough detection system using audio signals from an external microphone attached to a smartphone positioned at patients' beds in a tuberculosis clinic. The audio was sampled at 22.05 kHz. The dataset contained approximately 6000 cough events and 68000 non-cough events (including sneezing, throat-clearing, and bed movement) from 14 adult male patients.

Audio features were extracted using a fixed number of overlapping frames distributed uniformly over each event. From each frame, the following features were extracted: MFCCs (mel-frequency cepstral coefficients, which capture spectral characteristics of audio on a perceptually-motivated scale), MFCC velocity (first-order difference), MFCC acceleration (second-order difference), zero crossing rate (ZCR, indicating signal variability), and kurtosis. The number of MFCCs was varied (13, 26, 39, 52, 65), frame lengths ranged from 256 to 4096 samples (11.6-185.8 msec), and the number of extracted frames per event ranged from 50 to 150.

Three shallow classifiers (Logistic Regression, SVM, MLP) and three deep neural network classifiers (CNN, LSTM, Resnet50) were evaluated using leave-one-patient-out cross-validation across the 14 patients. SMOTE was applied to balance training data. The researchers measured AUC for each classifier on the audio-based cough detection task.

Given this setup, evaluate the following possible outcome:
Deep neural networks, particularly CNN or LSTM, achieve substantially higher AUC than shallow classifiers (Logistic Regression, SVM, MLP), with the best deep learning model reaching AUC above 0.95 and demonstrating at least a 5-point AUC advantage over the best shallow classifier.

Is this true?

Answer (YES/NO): YES